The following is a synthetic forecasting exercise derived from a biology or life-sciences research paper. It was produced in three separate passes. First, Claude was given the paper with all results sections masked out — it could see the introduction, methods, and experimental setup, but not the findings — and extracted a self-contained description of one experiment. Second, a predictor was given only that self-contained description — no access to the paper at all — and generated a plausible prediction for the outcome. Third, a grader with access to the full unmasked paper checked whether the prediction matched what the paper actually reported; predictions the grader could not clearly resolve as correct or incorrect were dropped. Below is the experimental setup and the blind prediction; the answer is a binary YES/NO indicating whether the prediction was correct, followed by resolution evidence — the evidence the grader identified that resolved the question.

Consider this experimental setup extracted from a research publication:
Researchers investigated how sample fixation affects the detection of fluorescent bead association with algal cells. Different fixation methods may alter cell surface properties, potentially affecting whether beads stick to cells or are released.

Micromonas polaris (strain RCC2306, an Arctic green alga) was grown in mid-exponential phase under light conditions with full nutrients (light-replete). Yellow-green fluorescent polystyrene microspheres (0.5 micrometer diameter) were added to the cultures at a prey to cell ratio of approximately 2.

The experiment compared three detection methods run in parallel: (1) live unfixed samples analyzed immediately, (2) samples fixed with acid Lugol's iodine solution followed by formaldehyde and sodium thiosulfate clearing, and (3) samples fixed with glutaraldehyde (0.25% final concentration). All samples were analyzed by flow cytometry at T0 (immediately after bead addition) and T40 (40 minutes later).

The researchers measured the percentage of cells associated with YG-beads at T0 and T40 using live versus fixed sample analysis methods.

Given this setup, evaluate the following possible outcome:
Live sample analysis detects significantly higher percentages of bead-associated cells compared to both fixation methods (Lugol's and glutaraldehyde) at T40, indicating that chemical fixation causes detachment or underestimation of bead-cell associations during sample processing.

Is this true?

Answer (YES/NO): NO